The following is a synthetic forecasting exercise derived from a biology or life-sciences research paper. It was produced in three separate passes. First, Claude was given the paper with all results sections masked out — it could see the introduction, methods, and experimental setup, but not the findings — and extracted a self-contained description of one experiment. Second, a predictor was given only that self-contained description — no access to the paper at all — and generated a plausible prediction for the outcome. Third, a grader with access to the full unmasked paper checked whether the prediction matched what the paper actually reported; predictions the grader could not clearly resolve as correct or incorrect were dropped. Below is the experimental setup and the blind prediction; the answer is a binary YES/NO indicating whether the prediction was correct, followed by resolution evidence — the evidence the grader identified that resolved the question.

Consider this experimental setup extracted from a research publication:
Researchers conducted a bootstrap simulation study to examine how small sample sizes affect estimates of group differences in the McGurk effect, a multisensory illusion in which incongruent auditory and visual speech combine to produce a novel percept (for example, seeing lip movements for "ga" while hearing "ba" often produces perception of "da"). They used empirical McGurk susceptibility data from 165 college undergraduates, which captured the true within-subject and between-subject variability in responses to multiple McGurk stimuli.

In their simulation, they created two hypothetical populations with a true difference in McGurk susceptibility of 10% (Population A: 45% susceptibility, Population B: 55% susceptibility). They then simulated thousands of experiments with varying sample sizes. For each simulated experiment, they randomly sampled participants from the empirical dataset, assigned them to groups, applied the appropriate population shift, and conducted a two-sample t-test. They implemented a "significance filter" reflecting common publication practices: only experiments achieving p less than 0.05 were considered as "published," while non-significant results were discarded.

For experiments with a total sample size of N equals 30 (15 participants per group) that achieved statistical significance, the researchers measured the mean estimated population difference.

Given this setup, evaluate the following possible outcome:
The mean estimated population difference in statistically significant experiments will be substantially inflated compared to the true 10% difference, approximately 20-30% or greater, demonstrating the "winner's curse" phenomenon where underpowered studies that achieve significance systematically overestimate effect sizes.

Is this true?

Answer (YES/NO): YES